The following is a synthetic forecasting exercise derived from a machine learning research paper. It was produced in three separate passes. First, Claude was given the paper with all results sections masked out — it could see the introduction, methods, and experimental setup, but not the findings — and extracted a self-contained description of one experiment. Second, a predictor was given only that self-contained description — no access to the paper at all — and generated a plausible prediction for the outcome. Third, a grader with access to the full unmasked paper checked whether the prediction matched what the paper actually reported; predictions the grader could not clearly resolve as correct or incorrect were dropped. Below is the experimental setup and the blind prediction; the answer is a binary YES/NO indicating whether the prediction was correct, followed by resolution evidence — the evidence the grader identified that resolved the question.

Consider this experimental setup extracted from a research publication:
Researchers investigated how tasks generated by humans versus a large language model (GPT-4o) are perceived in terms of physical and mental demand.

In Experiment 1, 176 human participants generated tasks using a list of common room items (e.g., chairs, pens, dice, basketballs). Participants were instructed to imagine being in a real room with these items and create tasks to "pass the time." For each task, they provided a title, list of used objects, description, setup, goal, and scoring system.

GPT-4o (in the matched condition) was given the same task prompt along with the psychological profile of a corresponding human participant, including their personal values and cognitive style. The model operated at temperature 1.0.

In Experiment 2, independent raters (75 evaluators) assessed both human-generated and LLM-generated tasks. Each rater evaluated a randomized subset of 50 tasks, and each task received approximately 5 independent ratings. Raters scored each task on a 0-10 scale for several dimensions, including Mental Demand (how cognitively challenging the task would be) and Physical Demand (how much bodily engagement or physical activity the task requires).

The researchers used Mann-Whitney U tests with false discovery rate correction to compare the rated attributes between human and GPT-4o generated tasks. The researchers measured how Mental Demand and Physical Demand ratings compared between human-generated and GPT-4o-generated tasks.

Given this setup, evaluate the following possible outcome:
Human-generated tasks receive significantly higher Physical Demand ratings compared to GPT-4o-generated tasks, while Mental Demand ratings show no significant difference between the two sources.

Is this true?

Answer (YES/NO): NO